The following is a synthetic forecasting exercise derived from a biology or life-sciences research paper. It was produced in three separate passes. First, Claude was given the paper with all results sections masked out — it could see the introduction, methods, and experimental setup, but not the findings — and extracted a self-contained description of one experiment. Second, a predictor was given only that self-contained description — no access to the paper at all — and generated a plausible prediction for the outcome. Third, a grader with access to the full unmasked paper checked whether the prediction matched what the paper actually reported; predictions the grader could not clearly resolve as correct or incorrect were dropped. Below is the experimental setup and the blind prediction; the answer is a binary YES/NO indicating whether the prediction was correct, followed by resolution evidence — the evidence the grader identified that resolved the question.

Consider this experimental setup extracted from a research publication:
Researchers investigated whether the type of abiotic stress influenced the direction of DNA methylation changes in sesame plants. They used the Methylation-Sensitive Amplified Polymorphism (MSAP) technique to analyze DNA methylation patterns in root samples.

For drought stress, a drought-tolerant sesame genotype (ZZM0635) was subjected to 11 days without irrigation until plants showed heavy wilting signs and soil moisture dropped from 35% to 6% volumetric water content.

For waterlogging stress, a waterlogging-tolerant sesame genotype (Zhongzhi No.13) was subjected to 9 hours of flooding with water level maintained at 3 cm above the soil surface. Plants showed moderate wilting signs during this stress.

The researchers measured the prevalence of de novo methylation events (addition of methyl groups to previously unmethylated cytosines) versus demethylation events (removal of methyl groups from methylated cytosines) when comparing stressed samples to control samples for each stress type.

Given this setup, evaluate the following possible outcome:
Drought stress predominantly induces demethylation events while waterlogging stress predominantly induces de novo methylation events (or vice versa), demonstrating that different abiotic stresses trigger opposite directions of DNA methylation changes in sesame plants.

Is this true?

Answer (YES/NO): YES